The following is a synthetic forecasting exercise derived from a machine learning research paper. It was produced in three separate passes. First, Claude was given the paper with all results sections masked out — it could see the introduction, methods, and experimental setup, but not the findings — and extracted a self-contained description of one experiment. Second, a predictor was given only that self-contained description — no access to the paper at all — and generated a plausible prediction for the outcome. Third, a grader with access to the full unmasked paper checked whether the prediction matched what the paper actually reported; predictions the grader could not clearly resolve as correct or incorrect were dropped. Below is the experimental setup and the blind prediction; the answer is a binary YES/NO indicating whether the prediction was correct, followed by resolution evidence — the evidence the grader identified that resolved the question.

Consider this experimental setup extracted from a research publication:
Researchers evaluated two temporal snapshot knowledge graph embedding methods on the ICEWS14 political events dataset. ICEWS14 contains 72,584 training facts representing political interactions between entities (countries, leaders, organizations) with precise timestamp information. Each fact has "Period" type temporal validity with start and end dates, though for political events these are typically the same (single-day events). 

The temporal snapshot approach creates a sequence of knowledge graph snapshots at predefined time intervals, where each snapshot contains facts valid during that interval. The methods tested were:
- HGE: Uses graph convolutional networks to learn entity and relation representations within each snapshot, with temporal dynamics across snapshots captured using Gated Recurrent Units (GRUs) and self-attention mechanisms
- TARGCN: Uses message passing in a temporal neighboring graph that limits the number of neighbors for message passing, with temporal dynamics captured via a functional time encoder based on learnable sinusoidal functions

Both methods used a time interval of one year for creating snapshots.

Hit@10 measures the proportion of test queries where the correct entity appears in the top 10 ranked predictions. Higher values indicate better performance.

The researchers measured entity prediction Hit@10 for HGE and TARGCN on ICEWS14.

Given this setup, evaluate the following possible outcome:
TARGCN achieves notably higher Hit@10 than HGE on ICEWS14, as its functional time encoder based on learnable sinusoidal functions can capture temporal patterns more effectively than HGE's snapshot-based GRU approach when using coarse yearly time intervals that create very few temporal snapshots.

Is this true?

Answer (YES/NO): NO